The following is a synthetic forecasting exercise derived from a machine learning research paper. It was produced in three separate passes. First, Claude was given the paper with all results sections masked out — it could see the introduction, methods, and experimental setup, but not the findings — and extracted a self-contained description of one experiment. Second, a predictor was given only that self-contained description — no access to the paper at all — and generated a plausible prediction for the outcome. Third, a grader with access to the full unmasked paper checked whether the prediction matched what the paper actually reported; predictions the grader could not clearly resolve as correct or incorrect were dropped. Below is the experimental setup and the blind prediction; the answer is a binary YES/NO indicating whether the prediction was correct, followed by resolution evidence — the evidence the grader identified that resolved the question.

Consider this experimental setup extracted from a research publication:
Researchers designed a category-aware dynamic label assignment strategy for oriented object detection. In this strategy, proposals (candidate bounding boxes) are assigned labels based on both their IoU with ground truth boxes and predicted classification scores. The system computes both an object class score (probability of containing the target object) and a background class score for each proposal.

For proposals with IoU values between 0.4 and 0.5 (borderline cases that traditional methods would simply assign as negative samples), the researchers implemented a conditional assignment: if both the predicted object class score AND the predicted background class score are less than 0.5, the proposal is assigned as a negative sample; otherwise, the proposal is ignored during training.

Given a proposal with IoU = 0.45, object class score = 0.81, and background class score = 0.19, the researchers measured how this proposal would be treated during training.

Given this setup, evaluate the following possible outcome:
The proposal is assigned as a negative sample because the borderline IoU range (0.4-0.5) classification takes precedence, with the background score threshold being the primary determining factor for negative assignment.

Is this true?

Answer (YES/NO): NO